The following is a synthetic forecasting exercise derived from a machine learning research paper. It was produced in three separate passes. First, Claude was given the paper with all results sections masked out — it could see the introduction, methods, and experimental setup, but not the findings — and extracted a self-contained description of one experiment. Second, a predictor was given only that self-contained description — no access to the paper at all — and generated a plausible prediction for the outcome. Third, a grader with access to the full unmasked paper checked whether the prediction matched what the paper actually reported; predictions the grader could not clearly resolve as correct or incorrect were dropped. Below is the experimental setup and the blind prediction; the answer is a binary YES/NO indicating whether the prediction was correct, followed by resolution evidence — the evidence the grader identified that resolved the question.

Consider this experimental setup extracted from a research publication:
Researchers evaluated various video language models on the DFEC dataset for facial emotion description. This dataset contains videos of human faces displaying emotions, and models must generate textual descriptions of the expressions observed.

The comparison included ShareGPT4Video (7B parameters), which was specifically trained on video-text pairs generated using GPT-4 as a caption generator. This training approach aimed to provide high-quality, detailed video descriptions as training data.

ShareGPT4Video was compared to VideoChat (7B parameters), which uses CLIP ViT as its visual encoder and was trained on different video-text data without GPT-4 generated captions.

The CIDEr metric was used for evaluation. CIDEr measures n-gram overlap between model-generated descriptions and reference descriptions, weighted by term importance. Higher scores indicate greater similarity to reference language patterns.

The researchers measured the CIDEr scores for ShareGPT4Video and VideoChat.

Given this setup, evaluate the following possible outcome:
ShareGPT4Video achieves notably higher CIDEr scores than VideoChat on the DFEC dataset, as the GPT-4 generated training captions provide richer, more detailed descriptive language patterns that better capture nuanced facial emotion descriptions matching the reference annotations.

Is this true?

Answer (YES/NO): NO